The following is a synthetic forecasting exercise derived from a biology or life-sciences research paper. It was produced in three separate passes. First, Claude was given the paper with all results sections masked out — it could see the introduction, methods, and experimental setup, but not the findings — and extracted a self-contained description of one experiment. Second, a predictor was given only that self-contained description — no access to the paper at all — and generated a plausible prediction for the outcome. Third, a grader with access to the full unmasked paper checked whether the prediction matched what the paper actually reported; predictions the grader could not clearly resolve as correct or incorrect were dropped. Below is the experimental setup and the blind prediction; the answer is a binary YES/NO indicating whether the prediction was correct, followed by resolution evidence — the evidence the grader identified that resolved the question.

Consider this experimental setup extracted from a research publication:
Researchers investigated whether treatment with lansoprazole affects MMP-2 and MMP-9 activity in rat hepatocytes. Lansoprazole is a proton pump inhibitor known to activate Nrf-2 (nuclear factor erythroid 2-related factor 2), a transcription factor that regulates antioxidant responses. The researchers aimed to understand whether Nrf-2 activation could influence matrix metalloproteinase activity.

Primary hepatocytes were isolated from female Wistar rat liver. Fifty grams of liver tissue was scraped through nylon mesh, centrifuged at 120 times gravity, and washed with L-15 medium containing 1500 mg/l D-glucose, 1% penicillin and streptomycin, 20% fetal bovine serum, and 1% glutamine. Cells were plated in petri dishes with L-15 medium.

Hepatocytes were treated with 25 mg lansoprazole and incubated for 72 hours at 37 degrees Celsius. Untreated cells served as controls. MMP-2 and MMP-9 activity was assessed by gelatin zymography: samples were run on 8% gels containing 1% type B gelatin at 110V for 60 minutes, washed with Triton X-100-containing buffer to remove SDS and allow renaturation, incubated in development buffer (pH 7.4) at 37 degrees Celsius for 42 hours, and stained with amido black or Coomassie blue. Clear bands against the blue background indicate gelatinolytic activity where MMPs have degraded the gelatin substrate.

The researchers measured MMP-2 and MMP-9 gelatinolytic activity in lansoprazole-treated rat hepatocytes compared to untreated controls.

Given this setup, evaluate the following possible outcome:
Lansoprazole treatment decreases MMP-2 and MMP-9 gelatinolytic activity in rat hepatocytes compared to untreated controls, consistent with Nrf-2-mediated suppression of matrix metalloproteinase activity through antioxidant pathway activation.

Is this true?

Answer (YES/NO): NO